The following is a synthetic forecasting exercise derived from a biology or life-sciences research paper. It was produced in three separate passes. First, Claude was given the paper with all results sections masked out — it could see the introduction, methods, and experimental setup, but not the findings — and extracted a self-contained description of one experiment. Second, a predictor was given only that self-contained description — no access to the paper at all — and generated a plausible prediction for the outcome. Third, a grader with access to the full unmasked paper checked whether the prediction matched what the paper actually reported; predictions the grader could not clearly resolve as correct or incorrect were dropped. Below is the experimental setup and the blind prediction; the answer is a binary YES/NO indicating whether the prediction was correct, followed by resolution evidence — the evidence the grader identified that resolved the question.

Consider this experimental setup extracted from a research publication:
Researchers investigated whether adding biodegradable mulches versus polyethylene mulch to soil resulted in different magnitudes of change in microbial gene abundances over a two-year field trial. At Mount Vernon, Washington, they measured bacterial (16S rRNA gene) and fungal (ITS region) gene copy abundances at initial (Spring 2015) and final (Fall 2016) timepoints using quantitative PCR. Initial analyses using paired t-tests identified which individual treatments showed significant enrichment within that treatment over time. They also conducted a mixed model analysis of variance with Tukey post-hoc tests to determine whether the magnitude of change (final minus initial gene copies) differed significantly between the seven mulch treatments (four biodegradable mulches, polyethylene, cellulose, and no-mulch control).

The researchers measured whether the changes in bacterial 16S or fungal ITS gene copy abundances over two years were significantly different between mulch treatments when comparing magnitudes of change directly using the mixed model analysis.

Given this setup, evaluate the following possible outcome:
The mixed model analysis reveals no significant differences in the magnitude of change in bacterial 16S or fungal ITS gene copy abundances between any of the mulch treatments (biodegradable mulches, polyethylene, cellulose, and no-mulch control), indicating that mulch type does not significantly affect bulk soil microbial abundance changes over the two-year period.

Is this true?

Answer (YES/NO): YES